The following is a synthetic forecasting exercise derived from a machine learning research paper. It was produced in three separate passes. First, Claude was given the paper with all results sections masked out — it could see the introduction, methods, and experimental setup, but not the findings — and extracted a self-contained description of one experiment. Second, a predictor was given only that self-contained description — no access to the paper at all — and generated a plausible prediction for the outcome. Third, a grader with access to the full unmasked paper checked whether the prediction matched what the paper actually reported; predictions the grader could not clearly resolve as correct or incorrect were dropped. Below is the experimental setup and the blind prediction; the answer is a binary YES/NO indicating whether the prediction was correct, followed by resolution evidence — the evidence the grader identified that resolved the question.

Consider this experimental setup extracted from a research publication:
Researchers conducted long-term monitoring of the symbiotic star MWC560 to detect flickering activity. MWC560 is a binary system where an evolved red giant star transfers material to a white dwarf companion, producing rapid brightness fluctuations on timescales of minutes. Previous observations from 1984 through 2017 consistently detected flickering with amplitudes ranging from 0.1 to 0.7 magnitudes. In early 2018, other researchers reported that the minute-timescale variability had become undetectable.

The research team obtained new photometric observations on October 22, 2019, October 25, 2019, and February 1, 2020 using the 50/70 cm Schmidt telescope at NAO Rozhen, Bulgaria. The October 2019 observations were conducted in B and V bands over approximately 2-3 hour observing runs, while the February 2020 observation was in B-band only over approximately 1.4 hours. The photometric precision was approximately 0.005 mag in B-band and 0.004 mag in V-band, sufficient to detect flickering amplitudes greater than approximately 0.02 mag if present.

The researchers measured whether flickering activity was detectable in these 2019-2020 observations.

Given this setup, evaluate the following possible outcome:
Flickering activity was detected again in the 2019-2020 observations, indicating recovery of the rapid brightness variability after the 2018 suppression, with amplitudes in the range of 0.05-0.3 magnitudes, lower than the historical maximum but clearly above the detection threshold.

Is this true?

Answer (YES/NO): NO